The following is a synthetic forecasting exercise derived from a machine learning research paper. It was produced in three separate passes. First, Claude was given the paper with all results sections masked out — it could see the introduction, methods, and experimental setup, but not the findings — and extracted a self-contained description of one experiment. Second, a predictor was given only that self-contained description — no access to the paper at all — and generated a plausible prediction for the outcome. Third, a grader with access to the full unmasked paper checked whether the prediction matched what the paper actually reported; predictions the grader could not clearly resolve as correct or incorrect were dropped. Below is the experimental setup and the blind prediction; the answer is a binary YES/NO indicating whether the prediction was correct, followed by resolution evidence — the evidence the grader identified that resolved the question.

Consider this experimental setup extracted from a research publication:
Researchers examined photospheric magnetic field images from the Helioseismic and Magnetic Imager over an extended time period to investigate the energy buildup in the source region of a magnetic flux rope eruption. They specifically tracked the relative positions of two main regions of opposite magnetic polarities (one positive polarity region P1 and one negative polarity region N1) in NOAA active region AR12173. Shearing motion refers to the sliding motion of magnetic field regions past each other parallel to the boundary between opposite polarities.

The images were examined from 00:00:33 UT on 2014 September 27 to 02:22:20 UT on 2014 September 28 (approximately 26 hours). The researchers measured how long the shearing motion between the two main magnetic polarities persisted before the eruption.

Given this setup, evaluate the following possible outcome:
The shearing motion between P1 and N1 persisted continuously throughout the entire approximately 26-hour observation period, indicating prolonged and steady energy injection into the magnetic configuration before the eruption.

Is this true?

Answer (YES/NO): YES